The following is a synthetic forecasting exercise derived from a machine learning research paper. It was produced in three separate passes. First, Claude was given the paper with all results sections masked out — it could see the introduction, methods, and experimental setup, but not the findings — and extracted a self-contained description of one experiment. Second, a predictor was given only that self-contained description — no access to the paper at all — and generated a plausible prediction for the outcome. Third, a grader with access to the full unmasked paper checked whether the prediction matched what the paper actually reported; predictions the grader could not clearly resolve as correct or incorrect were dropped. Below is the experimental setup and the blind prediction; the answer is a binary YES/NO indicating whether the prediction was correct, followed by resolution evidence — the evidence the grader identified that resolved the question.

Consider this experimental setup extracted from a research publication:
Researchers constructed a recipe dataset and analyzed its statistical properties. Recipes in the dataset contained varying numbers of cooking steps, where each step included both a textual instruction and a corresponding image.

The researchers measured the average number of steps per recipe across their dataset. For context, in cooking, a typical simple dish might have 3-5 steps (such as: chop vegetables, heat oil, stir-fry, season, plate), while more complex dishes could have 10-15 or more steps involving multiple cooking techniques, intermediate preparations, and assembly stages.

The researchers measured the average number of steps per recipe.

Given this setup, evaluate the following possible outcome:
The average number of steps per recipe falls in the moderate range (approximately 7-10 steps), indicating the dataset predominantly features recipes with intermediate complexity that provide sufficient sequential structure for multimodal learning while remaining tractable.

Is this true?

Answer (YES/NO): YES